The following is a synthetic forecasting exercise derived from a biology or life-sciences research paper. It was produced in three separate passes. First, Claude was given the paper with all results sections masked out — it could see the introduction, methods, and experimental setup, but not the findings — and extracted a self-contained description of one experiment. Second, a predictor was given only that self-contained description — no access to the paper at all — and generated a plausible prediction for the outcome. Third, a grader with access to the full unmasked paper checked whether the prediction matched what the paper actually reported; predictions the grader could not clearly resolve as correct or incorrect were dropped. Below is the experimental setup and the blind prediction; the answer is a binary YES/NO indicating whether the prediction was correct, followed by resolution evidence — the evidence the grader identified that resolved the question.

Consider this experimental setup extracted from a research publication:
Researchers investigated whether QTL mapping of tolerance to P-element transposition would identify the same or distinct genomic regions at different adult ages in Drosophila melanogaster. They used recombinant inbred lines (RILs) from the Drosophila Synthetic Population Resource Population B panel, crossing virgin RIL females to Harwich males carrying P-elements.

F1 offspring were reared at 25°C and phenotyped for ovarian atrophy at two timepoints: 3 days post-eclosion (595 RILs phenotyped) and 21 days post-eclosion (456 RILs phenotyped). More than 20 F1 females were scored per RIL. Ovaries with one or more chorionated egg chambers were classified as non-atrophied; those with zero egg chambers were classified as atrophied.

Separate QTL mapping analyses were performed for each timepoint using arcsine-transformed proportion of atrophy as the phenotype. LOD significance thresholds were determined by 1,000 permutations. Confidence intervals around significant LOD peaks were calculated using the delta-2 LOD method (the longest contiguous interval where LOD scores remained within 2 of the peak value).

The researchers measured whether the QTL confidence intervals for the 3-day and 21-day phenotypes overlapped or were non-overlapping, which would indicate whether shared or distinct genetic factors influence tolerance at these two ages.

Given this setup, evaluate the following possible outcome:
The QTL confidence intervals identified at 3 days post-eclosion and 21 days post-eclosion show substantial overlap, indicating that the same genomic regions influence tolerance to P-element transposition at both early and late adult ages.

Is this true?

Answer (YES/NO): NO